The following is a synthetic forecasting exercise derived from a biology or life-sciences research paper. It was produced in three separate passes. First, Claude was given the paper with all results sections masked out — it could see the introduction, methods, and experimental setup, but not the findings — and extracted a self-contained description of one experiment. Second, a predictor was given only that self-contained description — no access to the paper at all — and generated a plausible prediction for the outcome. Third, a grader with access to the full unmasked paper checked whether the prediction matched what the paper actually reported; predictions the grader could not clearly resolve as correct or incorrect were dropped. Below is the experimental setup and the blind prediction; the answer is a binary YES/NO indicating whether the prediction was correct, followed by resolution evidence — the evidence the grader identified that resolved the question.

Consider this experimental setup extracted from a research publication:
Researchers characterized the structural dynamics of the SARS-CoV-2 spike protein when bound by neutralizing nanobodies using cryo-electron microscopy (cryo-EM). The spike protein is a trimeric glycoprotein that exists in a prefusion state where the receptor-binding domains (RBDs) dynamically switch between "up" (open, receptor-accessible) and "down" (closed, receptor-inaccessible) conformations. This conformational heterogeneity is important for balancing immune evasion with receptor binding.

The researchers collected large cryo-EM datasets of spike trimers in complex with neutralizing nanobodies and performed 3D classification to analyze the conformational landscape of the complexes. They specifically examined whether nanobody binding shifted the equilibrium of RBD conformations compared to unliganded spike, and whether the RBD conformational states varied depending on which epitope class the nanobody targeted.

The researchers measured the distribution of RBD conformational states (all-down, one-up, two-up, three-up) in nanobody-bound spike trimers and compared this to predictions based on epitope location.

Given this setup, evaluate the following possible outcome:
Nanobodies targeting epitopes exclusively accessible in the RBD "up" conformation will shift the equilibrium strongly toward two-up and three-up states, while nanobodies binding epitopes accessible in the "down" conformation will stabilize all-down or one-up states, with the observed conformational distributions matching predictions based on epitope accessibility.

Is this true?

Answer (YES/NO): NO